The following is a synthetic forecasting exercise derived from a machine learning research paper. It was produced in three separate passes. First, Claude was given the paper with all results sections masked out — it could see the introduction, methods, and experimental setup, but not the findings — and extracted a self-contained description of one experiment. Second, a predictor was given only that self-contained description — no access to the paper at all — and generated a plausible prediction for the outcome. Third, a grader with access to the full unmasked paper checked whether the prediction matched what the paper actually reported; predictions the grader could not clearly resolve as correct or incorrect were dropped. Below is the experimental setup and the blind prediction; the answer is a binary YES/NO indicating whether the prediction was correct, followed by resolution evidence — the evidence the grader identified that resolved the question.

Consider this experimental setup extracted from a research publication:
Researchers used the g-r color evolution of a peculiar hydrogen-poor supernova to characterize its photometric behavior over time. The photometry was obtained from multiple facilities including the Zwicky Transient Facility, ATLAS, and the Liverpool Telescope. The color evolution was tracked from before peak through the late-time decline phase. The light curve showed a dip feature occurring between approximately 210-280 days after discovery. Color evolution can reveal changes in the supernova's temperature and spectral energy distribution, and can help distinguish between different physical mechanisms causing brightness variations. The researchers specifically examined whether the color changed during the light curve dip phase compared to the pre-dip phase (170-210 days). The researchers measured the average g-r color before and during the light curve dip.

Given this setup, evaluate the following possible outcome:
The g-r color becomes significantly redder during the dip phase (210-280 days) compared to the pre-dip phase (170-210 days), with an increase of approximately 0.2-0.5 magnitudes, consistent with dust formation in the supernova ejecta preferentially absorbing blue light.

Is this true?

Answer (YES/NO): YES